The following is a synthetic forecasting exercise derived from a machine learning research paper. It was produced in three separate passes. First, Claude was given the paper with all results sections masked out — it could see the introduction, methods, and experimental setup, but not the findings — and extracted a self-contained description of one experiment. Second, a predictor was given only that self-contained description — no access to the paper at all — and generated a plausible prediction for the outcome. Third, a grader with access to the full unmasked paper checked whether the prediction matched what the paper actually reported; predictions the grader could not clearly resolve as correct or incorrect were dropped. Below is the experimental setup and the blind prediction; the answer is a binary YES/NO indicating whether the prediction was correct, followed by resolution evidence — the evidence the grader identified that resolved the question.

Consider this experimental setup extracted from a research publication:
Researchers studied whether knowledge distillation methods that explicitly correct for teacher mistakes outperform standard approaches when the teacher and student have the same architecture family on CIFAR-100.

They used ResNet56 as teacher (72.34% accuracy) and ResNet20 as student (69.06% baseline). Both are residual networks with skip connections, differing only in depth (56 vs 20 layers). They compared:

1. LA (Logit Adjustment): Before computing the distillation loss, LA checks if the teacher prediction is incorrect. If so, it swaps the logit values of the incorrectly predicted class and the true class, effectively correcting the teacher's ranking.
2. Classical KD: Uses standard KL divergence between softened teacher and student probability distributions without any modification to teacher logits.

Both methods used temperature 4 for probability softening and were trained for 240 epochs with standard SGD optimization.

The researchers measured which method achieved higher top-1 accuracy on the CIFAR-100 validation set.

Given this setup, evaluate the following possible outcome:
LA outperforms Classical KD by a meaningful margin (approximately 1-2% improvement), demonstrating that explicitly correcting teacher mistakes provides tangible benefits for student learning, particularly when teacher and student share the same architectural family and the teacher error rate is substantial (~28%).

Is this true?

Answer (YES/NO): NO